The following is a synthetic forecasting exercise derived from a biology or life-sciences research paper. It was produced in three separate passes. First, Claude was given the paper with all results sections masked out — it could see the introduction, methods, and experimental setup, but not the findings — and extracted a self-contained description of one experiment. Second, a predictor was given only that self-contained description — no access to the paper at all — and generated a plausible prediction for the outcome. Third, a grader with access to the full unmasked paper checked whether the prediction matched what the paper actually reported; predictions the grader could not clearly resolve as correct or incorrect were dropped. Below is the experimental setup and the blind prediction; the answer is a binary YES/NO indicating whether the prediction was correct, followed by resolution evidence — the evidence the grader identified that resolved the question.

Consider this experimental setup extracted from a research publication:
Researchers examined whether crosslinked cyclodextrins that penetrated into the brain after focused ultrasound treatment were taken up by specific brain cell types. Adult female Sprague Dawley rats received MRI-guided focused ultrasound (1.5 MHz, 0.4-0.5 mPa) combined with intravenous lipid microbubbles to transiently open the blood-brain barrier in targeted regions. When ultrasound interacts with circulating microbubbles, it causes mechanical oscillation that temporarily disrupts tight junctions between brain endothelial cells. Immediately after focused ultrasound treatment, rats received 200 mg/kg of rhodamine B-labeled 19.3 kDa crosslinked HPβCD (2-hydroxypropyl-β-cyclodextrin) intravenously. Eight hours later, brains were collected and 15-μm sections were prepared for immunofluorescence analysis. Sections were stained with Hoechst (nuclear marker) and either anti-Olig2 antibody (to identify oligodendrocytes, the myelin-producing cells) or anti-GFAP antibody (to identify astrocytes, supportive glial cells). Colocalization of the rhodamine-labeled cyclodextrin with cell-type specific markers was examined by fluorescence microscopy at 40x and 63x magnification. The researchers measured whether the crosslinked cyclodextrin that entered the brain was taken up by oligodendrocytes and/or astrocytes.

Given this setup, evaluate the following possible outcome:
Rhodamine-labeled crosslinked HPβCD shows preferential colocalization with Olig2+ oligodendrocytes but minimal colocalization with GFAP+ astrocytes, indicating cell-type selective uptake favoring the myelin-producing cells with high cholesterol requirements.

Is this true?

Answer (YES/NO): NO